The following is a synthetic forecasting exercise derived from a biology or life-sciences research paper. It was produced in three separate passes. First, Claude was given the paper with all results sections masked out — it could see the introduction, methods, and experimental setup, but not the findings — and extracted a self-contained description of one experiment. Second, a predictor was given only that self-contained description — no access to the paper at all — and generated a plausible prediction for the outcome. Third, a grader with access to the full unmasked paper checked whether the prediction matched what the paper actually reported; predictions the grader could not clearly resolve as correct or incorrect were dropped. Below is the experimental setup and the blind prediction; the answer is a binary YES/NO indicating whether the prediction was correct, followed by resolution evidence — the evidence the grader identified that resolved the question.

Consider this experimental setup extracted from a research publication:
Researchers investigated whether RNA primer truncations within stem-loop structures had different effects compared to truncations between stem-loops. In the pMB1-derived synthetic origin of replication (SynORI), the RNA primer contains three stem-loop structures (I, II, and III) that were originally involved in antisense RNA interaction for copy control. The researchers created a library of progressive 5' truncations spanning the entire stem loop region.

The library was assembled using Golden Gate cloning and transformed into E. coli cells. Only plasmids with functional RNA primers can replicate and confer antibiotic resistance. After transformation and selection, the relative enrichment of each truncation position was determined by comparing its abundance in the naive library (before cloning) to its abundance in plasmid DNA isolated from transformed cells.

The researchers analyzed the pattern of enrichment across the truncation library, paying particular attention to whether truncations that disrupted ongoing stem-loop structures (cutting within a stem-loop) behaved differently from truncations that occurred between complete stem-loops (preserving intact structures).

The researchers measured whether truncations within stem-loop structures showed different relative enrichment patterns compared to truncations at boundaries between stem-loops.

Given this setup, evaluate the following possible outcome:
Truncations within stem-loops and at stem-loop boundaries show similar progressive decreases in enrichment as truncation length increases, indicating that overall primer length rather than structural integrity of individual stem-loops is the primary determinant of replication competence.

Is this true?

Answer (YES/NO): NO